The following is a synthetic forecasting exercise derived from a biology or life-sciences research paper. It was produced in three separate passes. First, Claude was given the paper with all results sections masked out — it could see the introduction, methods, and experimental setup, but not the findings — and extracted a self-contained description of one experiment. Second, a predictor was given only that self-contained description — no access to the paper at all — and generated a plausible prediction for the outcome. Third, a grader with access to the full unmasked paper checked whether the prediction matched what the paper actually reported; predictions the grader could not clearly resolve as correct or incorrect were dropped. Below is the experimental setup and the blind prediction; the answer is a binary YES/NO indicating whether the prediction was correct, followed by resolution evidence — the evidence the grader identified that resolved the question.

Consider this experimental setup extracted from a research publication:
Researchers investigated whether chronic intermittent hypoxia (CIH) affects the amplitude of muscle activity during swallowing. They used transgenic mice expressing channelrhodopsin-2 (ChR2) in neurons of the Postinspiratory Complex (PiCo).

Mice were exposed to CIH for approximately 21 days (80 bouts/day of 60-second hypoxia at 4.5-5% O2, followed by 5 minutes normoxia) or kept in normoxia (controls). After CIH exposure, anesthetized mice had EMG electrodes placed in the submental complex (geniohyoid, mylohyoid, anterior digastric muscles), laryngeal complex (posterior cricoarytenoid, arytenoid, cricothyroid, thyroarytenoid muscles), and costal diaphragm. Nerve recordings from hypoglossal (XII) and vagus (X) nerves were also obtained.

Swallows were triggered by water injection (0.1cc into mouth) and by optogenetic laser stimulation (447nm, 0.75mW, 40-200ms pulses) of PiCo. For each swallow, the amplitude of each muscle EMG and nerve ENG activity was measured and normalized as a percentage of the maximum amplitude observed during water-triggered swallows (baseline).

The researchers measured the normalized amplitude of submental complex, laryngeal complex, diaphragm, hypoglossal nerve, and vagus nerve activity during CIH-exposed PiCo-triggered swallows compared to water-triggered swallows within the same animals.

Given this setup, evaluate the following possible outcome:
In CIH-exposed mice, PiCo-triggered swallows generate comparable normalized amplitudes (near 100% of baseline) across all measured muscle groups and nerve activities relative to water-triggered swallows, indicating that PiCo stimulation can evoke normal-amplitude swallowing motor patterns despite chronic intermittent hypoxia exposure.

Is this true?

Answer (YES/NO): NO